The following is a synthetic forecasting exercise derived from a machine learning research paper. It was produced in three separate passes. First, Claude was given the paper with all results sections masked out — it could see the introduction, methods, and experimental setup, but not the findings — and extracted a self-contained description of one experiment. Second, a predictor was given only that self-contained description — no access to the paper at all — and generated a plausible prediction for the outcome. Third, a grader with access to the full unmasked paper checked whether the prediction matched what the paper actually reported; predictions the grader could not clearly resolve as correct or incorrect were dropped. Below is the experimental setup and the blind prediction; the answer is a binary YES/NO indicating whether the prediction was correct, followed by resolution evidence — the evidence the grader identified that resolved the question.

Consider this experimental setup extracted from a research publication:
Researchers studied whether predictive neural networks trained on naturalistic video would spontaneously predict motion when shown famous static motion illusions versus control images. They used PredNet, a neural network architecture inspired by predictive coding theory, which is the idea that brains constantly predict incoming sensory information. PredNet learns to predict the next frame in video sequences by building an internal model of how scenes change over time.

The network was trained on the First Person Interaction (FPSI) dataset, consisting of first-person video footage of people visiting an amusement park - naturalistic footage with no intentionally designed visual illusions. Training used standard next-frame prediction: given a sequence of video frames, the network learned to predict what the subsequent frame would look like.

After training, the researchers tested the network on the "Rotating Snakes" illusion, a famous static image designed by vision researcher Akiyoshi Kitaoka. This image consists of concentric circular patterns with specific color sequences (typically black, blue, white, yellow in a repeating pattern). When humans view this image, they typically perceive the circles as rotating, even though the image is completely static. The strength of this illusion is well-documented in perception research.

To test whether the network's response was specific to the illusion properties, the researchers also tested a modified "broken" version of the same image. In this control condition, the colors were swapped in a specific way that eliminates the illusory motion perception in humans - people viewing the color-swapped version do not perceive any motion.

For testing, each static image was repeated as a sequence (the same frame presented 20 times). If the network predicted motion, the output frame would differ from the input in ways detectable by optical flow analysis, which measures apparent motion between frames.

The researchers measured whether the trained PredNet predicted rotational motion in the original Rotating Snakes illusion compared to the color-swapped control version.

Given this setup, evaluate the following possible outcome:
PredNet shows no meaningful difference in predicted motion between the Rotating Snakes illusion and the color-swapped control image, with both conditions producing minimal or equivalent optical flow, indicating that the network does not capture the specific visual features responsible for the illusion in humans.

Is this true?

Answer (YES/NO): NO